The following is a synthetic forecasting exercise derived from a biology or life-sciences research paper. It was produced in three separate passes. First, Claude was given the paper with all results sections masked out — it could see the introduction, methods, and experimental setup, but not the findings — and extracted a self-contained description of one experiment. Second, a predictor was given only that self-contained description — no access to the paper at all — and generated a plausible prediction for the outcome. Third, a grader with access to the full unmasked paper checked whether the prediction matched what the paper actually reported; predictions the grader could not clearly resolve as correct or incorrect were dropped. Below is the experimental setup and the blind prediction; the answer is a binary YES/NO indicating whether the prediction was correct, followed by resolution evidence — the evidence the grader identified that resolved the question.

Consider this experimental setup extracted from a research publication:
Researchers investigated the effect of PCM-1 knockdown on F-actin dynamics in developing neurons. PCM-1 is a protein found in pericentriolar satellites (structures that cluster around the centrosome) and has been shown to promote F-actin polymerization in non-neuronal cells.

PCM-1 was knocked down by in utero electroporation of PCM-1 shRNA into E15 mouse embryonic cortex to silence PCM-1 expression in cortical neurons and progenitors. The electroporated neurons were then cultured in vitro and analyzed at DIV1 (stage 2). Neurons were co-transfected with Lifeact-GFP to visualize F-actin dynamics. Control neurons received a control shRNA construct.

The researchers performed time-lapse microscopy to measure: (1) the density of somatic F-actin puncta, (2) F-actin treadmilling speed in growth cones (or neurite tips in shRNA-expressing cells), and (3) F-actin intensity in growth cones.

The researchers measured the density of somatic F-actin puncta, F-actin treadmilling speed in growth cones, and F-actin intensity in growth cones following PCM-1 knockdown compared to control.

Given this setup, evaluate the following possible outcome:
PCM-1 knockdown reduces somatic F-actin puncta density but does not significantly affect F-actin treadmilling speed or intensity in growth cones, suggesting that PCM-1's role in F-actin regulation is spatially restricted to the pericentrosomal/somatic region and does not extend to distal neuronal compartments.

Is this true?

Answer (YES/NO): NO